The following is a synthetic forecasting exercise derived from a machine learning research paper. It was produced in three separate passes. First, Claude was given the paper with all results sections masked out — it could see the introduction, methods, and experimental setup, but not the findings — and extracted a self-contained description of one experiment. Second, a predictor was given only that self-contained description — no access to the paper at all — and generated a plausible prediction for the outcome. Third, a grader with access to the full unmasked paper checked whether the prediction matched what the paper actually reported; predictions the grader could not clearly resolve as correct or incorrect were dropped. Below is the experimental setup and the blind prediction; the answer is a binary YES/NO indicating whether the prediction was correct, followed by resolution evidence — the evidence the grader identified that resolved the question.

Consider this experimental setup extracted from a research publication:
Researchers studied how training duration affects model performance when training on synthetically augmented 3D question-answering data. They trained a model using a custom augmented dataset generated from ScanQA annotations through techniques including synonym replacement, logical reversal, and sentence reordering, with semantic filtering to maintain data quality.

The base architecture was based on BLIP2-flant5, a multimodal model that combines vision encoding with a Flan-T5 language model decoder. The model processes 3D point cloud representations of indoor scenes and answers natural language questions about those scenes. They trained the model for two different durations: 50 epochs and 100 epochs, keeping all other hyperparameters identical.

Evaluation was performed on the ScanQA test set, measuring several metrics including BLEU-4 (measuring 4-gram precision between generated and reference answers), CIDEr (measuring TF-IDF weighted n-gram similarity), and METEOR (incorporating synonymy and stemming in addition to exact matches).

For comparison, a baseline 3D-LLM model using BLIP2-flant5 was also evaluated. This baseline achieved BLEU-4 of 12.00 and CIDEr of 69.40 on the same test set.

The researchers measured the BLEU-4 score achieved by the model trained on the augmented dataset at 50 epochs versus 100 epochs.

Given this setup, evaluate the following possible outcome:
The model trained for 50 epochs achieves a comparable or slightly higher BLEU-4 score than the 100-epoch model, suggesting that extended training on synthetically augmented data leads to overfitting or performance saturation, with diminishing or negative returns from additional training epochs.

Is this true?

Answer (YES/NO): NO